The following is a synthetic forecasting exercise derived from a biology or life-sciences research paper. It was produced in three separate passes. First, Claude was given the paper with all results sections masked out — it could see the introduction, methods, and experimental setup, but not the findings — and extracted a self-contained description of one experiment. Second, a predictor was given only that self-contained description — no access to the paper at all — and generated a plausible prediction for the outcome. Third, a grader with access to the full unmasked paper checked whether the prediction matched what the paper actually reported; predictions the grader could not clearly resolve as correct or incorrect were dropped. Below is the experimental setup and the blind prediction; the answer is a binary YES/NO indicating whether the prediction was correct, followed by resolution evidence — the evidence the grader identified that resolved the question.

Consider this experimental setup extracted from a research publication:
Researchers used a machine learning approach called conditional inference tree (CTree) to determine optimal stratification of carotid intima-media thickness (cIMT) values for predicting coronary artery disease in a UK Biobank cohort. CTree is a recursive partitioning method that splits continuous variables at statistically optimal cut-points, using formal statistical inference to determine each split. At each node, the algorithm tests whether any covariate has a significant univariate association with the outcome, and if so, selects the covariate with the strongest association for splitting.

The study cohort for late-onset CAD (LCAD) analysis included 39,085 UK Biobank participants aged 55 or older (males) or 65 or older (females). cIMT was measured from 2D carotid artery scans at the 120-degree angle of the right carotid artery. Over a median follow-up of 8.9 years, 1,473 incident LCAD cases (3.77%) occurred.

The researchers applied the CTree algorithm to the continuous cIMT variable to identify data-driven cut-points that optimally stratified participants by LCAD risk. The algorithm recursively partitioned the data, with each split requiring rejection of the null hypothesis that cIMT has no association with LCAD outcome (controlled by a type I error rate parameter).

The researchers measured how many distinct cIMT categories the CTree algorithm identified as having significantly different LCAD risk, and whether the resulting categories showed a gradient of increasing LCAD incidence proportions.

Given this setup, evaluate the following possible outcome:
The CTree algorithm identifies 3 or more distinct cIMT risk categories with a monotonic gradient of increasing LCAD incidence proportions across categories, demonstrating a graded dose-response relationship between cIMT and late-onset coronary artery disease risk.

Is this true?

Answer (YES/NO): YES